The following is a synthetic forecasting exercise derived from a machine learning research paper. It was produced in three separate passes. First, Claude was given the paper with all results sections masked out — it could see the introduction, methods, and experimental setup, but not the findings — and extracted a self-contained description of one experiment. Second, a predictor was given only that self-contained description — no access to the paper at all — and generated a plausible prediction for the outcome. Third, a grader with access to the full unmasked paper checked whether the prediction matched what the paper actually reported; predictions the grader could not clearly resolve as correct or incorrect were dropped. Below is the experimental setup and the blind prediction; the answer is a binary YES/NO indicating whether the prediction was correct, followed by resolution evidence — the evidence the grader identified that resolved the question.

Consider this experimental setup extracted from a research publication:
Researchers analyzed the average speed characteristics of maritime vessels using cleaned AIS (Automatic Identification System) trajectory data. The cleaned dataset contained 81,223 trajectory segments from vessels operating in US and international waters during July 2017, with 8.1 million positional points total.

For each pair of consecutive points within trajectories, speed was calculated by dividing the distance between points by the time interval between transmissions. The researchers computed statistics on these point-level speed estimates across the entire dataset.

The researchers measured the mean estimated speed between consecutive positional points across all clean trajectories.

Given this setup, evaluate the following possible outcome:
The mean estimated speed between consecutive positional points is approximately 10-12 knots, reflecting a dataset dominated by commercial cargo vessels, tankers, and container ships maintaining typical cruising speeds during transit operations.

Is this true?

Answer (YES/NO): YES